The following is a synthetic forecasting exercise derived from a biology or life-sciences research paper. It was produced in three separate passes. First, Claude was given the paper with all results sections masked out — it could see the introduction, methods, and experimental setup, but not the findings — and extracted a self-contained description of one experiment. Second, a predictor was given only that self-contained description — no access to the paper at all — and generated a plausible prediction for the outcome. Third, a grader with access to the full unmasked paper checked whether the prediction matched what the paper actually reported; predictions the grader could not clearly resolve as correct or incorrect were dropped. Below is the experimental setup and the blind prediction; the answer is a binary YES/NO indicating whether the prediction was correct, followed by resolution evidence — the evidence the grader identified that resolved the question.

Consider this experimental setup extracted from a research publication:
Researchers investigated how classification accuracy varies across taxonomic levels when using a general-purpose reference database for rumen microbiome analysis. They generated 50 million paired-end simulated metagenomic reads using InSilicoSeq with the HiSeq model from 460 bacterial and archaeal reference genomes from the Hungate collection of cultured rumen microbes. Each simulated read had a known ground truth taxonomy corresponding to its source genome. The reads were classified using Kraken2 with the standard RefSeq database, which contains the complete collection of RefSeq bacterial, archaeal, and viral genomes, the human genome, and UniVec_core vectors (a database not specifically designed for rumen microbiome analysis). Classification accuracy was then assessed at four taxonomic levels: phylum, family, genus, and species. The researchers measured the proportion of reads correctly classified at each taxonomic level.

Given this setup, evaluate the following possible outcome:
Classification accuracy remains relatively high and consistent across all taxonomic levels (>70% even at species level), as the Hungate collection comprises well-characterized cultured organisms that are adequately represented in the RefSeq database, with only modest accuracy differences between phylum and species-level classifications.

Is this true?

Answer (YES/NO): NO